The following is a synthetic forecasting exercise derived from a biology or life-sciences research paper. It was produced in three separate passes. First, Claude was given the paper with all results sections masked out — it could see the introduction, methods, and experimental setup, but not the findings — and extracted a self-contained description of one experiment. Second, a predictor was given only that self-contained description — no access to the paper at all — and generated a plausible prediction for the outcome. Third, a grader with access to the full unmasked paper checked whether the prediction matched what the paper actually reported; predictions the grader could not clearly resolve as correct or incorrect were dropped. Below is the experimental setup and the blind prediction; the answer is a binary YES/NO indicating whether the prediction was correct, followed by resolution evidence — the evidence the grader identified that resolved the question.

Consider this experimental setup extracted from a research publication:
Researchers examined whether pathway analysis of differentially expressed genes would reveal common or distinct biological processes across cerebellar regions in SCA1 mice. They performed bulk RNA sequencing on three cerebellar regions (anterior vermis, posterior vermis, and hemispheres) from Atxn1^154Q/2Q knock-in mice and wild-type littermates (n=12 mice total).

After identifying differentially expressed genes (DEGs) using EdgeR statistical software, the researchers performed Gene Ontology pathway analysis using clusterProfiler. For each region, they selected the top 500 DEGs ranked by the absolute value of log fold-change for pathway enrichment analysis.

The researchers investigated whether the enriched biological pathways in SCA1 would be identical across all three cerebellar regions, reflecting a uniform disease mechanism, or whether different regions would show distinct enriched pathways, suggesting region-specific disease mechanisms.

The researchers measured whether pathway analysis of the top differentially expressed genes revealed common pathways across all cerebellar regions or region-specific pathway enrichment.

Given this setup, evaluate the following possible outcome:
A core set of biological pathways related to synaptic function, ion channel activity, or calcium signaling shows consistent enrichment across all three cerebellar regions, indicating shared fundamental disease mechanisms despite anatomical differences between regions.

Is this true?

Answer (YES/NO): YES